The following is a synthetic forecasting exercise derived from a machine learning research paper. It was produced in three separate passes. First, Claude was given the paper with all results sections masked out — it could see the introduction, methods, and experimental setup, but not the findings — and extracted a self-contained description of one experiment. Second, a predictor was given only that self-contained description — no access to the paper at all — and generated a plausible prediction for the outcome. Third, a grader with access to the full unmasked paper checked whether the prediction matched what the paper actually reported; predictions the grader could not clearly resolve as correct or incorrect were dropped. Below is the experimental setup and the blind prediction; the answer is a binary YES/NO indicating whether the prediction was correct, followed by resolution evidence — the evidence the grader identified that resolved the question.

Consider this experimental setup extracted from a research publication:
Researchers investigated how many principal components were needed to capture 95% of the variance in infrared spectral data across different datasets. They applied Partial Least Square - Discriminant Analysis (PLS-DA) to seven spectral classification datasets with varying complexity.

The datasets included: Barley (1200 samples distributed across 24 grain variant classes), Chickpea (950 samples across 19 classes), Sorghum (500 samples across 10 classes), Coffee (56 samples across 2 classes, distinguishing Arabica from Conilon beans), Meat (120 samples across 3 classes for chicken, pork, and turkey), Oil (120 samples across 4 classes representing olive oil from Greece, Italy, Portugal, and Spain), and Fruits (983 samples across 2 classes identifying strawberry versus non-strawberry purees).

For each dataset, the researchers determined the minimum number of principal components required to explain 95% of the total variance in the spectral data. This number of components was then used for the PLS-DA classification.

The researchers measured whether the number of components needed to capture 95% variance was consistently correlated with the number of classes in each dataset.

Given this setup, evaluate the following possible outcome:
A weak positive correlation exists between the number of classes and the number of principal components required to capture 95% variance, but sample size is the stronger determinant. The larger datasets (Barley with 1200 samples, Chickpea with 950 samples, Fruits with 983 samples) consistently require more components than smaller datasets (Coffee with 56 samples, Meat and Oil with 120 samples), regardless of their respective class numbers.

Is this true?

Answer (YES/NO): NO